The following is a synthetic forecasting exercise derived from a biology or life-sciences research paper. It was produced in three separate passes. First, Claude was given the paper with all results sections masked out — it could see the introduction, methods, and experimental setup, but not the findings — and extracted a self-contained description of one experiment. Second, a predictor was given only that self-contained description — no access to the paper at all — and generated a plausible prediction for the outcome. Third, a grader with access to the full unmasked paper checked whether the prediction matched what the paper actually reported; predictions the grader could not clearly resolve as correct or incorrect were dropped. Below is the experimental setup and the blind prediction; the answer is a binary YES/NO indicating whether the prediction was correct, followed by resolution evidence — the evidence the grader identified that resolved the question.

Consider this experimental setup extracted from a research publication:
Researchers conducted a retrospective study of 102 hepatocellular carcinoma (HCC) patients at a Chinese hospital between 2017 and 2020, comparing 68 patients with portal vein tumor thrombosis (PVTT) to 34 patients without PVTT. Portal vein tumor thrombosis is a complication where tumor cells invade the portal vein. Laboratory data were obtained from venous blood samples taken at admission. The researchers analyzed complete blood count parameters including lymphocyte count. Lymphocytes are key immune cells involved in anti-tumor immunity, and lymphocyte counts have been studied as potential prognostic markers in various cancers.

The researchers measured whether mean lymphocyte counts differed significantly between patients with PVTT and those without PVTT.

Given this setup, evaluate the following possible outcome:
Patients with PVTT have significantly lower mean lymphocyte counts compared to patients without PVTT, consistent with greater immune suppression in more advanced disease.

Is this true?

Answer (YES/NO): NO